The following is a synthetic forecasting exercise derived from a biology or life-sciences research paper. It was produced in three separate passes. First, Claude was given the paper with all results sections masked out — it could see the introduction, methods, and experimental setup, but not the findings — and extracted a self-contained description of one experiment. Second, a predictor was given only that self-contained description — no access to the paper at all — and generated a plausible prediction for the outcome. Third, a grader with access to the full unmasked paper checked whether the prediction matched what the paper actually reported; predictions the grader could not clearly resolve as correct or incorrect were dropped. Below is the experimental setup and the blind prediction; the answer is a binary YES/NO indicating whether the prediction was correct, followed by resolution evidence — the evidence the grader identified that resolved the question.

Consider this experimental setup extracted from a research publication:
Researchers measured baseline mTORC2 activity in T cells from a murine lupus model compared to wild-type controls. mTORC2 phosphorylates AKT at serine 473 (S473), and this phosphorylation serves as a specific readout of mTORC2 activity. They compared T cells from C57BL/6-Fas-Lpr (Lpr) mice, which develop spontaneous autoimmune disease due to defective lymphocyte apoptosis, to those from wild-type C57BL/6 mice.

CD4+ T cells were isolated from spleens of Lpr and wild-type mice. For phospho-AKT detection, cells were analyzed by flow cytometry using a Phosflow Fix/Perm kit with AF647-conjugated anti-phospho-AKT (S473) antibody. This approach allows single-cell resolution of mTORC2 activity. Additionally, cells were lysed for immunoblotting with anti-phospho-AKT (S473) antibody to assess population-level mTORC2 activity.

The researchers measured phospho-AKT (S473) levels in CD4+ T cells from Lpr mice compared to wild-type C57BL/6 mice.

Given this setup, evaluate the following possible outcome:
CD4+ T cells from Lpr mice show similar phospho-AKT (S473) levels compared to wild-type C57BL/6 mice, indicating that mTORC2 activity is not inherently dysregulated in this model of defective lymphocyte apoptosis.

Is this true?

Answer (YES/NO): NO